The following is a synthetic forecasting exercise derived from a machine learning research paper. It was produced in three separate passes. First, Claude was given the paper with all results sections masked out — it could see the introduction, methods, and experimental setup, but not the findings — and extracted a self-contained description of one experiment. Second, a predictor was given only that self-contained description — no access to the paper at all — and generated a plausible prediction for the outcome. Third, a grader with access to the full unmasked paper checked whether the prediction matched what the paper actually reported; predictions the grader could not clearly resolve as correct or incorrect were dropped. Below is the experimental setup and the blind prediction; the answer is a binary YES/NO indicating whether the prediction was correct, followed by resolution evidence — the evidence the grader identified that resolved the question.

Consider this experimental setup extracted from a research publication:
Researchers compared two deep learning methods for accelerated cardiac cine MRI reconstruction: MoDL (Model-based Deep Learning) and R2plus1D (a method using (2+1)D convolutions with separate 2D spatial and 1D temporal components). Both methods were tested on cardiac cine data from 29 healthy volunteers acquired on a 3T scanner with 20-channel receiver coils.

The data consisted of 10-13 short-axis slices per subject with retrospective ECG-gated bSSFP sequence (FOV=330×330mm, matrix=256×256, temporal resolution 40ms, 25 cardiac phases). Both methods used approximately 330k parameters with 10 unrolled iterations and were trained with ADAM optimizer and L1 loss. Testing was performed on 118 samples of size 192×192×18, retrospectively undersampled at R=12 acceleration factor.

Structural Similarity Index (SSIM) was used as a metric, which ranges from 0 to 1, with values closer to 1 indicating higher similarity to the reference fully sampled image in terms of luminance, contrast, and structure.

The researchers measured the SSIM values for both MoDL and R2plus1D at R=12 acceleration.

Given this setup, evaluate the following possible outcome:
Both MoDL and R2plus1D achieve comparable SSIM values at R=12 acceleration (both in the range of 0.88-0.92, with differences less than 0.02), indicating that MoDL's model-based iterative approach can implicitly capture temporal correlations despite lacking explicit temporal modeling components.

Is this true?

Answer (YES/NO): NO